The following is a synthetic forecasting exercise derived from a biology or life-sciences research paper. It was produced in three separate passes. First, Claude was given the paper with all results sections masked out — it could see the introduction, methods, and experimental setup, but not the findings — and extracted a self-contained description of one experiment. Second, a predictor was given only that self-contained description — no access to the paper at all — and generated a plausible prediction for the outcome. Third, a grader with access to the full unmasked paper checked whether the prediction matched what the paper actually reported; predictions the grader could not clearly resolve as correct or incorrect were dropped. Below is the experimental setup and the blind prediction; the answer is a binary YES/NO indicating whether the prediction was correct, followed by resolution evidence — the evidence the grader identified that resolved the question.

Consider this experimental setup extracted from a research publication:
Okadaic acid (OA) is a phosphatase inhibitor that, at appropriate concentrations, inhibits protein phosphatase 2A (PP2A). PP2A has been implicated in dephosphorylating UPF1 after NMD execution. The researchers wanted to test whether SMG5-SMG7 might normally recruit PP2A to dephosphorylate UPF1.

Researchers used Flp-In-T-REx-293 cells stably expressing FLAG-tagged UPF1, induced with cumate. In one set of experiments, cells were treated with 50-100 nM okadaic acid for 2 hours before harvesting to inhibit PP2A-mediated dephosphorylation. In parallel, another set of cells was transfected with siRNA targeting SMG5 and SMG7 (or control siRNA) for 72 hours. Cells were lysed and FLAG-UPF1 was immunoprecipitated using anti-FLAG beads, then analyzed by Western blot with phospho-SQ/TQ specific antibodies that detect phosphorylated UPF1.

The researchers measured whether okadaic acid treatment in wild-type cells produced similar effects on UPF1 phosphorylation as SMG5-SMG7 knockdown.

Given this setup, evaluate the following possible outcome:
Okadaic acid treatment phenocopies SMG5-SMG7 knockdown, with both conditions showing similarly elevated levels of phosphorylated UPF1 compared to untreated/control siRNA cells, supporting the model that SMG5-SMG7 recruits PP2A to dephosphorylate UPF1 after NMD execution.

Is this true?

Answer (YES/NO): NO